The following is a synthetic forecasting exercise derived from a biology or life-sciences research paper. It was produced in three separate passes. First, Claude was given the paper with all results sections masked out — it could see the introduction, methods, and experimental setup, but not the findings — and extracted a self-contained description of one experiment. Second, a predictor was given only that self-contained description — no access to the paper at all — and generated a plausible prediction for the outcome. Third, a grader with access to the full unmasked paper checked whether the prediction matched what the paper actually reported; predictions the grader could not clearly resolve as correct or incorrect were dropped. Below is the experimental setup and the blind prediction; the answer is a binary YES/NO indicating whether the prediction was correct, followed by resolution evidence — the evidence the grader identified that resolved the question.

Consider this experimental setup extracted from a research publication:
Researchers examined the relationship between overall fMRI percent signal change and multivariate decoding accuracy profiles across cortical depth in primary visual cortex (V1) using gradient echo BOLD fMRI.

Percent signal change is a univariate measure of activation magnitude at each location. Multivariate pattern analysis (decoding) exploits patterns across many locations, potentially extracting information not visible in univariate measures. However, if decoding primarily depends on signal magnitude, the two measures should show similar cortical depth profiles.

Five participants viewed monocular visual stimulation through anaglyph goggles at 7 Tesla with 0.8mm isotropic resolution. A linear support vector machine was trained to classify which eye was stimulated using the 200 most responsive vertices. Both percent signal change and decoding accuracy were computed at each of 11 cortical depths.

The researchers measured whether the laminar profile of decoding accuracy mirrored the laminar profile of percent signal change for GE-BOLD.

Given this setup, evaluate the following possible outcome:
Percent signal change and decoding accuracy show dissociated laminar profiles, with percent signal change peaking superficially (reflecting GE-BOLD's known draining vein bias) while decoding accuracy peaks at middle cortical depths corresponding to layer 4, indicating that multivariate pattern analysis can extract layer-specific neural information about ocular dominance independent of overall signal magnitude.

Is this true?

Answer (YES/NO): NO